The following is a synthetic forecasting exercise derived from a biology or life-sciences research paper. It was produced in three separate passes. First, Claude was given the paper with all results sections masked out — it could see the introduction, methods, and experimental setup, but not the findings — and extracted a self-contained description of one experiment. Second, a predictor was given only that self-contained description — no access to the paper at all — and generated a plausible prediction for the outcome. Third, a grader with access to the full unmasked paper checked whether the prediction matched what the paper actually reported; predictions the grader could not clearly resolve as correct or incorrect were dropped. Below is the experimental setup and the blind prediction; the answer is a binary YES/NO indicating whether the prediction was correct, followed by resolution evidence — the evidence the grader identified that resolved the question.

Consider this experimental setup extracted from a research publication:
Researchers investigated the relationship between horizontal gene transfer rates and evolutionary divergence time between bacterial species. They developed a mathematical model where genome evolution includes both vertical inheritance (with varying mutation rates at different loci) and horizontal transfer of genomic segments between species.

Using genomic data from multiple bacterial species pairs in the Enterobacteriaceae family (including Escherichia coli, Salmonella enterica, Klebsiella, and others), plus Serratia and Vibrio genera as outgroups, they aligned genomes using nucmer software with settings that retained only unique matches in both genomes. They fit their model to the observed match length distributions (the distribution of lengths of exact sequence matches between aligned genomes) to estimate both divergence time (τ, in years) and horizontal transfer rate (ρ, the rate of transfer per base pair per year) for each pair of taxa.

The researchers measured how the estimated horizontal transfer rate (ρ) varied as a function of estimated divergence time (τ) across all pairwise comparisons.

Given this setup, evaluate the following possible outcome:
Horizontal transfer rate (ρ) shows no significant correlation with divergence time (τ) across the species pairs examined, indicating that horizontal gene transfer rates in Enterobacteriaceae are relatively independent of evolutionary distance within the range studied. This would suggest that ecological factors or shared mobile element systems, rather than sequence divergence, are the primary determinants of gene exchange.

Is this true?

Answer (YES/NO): NO